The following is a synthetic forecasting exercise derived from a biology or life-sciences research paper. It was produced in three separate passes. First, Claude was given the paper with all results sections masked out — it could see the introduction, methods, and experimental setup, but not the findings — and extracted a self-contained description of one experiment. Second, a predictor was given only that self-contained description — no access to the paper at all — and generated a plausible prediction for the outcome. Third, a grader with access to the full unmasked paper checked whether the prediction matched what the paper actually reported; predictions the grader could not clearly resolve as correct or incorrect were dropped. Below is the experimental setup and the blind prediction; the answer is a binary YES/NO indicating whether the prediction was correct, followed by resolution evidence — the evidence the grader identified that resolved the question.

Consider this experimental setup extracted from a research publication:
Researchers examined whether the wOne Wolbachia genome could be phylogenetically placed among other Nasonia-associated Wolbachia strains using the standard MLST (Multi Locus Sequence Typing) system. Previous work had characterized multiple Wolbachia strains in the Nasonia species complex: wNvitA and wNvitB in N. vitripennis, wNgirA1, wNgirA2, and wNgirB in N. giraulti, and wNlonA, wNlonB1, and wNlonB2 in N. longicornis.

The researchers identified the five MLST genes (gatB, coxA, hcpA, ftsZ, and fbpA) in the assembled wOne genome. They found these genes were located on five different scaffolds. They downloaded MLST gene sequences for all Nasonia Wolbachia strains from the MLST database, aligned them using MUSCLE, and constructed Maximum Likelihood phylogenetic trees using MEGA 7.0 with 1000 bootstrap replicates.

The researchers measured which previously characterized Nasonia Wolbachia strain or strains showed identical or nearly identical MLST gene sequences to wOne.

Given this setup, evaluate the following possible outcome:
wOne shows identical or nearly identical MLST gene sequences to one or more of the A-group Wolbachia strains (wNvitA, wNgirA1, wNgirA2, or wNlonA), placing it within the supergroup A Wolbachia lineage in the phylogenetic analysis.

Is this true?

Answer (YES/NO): YES